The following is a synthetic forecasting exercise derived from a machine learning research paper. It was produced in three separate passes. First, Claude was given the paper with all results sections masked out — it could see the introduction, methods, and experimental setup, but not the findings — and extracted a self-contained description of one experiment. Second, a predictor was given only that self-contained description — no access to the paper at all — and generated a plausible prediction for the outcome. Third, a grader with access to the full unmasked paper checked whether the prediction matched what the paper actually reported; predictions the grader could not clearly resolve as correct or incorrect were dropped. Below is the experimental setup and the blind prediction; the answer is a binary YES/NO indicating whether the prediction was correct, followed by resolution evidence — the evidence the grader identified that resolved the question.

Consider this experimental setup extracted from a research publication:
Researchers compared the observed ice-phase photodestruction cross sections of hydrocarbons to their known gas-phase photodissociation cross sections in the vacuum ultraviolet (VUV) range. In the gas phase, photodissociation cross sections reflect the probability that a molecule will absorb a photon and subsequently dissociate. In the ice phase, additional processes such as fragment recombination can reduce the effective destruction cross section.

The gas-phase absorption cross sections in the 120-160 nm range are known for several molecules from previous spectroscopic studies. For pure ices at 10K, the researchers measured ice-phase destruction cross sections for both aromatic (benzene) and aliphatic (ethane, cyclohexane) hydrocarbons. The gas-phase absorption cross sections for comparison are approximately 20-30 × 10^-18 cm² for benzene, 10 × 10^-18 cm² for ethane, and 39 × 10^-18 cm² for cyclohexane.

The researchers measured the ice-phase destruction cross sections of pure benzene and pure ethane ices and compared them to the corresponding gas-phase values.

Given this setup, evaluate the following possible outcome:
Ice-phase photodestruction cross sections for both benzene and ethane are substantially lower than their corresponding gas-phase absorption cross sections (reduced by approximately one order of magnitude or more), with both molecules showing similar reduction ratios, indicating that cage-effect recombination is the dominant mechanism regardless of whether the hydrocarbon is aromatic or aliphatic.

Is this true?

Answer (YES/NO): NO